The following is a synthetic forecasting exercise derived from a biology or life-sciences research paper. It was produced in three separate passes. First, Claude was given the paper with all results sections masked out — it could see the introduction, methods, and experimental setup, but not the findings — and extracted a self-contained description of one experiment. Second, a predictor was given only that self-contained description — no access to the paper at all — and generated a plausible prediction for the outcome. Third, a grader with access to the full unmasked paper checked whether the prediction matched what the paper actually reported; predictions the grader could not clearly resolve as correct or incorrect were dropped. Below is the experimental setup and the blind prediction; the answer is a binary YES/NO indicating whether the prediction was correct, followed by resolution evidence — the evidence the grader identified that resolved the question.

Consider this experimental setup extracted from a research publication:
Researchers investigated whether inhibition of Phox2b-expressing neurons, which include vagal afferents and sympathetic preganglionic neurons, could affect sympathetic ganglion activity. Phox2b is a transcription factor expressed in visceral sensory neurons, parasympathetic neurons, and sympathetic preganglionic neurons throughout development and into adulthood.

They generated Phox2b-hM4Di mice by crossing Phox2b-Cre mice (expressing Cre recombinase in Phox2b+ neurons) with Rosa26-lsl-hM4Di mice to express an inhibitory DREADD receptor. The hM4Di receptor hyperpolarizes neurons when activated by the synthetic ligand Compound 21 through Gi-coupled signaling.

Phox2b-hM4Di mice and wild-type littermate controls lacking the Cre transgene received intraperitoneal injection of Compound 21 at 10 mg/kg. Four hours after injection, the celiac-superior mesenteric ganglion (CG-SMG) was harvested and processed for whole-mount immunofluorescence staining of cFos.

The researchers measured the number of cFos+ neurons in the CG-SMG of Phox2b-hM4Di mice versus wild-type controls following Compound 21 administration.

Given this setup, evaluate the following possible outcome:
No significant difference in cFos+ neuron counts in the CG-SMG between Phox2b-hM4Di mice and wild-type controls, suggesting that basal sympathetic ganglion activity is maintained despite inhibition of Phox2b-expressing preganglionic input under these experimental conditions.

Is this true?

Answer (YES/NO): NO